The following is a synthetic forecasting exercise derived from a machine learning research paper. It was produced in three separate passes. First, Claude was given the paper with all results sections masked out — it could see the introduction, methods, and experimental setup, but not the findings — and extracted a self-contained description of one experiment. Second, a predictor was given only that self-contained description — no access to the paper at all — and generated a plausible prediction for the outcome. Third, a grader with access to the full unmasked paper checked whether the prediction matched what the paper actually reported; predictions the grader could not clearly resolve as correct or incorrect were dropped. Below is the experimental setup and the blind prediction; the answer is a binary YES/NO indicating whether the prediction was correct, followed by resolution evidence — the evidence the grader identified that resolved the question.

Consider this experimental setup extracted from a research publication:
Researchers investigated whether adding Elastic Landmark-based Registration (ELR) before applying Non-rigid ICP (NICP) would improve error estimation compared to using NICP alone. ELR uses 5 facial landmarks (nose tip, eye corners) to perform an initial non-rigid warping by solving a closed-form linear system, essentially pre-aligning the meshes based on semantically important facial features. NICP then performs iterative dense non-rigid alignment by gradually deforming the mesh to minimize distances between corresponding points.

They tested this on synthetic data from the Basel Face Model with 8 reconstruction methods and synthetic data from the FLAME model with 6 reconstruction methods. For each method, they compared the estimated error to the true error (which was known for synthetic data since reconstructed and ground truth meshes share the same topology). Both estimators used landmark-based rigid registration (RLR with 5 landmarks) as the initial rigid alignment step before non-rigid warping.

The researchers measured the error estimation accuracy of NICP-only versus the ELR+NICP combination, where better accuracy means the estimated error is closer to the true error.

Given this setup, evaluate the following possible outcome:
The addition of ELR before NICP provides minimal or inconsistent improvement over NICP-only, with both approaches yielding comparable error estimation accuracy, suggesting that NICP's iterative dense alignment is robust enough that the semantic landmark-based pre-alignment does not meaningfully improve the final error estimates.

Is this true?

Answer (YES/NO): NO